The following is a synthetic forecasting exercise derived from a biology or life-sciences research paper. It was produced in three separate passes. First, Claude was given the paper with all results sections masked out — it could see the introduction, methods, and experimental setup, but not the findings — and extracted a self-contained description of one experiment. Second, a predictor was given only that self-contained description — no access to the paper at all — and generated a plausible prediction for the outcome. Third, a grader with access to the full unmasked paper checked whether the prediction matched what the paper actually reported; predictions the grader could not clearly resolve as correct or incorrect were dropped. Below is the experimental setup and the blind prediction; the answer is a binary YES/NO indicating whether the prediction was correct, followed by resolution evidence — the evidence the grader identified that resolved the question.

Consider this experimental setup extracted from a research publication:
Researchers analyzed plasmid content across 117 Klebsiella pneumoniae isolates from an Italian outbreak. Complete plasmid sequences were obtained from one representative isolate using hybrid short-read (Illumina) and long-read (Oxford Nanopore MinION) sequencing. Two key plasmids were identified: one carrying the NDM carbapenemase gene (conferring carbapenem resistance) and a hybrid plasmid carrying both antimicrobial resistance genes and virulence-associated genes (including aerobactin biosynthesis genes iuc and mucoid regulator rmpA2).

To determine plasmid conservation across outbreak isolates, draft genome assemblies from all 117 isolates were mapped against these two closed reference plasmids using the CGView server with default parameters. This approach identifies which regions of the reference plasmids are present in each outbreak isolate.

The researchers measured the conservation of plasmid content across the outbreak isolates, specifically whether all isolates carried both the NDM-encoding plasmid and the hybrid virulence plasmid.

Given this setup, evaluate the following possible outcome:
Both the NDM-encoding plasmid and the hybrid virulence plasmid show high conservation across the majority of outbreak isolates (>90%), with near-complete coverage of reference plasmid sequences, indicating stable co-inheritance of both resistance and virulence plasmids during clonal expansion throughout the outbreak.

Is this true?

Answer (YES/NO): NO